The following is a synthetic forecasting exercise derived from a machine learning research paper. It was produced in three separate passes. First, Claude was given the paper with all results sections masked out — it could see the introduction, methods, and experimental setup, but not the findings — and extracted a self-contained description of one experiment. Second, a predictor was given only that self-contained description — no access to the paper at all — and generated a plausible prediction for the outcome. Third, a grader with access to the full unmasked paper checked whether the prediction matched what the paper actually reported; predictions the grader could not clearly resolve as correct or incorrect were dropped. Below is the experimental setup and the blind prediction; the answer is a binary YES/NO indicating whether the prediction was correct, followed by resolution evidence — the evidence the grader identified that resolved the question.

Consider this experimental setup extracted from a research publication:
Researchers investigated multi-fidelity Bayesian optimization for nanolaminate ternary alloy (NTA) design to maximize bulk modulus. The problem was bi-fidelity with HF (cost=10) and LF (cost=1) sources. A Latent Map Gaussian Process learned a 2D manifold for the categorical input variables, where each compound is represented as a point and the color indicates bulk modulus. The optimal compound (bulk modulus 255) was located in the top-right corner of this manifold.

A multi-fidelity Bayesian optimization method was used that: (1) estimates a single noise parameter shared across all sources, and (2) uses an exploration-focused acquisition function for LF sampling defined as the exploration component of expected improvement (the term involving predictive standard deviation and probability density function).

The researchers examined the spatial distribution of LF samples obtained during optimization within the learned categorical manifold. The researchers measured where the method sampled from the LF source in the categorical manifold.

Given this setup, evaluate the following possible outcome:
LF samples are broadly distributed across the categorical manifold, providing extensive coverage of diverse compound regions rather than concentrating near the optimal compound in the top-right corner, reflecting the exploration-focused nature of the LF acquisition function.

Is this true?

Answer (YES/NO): YES